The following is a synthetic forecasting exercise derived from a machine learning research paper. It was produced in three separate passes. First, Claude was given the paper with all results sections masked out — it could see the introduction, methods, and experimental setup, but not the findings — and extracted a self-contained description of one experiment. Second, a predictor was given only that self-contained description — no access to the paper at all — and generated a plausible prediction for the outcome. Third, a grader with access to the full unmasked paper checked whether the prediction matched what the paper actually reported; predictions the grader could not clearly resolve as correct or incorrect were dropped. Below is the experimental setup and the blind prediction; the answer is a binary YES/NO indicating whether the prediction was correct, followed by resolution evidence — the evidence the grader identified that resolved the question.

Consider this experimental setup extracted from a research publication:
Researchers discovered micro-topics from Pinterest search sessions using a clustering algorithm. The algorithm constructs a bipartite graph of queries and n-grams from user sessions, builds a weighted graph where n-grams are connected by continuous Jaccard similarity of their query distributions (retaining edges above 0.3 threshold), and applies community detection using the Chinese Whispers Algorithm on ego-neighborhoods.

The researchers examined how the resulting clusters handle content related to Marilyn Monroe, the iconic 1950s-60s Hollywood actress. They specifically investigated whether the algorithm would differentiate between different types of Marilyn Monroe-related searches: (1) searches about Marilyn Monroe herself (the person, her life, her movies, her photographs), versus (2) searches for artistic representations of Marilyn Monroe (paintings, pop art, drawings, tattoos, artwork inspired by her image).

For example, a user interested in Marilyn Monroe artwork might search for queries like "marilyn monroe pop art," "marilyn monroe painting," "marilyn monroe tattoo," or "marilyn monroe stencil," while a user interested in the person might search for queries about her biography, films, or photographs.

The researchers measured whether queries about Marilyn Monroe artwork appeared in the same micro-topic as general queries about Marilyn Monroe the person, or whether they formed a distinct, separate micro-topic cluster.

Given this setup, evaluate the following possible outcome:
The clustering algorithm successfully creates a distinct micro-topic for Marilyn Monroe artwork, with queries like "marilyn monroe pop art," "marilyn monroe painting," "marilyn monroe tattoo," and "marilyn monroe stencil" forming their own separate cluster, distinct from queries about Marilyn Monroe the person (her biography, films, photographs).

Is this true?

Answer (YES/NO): YES